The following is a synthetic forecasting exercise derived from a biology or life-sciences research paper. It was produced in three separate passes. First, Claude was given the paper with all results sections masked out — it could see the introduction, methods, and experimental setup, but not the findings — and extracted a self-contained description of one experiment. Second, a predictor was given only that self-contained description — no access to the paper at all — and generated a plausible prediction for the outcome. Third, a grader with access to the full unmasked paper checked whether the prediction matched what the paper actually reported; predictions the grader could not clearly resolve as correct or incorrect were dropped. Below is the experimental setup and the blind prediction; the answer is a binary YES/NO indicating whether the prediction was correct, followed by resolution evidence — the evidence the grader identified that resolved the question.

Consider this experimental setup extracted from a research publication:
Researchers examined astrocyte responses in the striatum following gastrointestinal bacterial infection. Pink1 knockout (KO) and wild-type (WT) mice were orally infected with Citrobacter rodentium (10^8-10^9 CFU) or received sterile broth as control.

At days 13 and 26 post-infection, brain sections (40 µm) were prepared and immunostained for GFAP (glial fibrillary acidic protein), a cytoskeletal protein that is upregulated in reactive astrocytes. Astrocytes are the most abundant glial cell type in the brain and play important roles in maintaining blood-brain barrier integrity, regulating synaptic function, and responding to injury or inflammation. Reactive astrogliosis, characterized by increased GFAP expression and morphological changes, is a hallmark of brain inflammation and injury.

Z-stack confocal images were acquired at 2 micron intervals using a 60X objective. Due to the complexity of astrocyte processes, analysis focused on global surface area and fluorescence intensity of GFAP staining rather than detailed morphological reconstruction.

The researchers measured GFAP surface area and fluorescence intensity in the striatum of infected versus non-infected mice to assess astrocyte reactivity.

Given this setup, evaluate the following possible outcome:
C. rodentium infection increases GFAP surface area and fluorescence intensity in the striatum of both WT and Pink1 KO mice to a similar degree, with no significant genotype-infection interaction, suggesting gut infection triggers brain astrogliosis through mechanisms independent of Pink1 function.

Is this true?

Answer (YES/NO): NO